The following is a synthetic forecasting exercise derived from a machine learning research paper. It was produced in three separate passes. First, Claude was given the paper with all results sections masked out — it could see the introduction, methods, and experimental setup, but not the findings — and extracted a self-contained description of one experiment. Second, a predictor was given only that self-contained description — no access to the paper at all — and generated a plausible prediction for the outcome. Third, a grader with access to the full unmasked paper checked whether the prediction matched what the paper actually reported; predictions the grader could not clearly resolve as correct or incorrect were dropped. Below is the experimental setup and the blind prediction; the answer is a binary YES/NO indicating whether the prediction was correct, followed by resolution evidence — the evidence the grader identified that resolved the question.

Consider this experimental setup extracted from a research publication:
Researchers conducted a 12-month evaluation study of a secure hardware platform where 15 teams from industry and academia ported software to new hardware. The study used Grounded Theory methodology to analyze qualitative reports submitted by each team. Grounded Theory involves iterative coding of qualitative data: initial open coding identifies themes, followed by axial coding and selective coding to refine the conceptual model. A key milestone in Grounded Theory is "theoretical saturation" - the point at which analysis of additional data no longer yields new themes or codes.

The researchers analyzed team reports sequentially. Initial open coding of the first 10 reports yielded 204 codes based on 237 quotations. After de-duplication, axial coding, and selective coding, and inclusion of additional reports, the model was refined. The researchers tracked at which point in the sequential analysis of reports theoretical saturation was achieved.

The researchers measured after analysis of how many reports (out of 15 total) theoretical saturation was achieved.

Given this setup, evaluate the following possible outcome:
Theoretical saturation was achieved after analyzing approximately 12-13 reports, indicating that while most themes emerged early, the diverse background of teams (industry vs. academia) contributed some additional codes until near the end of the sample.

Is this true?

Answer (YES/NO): YES